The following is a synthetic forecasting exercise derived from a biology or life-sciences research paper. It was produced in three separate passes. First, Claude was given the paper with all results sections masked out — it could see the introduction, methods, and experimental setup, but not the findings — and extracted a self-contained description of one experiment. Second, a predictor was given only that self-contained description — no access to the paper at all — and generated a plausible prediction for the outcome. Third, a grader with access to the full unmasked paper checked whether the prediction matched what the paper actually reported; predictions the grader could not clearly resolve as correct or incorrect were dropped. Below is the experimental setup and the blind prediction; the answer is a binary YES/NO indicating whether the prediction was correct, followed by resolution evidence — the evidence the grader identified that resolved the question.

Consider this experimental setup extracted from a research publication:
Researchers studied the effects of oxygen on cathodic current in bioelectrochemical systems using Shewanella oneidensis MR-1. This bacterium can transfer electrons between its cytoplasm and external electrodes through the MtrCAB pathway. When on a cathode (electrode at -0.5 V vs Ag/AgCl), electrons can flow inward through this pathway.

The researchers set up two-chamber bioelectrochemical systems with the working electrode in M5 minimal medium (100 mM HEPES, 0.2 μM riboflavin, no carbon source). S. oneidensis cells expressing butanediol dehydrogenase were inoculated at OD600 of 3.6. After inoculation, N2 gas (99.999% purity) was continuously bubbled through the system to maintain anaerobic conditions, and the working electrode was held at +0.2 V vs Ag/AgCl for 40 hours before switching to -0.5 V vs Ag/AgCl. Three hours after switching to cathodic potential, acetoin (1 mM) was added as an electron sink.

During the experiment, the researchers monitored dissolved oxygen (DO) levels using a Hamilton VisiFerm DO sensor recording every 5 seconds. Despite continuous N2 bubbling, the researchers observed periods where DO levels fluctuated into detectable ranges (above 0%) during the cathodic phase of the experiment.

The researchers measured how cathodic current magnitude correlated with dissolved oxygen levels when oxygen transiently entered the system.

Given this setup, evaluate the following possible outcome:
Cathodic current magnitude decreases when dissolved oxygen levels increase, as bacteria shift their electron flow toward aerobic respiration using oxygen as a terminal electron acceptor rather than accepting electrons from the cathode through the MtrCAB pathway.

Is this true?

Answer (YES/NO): NO